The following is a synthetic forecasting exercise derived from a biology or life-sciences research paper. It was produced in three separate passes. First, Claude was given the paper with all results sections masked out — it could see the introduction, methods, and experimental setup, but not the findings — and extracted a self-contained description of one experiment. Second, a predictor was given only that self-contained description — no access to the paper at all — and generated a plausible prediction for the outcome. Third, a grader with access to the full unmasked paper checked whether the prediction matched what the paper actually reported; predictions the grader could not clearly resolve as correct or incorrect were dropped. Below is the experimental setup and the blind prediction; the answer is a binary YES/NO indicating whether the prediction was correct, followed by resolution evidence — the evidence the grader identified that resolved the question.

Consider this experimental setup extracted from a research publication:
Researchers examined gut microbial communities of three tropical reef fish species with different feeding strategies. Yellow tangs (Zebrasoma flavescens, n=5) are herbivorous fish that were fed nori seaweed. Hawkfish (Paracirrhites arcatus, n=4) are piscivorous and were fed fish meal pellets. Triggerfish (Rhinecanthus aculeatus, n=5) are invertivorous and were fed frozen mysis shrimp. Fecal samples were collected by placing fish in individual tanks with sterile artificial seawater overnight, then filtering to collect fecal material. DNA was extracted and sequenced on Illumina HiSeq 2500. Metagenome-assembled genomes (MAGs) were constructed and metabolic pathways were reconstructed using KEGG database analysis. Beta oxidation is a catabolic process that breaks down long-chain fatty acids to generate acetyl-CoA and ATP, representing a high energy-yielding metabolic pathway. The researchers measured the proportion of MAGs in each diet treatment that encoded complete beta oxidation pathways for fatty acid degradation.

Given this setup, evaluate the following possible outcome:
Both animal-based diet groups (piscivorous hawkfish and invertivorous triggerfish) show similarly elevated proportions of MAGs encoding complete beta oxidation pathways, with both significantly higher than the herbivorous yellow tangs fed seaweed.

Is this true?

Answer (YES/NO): NO